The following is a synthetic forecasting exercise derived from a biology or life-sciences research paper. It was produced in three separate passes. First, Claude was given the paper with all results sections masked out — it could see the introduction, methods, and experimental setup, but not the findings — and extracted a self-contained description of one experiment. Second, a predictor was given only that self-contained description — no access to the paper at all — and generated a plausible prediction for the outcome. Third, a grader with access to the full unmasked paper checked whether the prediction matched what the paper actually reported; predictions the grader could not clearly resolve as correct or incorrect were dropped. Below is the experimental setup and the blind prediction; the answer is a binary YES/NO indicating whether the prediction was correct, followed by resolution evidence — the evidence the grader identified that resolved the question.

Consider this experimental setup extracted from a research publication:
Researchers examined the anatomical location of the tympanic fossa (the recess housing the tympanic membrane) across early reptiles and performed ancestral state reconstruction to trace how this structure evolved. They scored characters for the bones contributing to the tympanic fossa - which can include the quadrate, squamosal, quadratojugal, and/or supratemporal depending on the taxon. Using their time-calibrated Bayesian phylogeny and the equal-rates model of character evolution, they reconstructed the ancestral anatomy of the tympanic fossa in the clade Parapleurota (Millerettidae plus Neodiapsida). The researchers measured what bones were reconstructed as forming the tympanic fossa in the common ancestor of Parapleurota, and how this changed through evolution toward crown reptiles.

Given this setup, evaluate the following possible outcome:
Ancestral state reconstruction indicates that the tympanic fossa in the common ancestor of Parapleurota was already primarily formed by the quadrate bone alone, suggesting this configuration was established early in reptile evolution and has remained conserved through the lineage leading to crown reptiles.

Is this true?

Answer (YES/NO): NO